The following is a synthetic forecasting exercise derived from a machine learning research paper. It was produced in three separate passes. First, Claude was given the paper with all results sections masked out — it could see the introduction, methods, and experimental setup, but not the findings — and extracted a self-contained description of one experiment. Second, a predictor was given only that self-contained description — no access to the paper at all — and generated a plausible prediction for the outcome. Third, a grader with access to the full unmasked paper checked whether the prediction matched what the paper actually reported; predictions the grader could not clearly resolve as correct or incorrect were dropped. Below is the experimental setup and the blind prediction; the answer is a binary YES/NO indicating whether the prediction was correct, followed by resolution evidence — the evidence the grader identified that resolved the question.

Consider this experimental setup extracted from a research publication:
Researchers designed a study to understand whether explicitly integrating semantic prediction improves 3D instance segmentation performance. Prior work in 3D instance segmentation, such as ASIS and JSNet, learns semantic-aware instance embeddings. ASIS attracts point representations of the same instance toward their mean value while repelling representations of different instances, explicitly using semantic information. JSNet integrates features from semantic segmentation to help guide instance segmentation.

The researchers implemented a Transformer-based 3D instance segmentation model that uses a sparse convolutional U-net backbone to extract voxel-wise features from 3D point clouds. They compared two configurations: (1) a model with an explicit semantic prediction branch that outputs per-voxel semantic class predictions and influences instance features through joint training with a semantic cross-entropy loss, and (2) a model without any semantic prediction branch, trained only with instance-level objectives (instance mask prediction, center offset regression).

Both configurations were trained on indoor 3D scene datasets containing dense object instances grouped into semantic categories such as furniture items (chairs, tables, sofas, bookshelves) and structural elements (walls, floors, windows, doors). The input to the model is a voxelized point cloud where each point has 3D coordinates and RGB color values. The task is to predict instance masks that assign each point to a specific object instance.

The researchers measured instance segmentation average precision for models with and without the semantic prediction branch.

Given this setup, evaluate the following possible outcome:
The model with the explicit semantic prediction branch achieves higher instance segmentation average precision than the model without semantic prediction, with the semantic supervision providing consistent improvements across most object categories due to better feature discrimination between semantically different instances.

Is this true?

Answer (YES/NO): NO